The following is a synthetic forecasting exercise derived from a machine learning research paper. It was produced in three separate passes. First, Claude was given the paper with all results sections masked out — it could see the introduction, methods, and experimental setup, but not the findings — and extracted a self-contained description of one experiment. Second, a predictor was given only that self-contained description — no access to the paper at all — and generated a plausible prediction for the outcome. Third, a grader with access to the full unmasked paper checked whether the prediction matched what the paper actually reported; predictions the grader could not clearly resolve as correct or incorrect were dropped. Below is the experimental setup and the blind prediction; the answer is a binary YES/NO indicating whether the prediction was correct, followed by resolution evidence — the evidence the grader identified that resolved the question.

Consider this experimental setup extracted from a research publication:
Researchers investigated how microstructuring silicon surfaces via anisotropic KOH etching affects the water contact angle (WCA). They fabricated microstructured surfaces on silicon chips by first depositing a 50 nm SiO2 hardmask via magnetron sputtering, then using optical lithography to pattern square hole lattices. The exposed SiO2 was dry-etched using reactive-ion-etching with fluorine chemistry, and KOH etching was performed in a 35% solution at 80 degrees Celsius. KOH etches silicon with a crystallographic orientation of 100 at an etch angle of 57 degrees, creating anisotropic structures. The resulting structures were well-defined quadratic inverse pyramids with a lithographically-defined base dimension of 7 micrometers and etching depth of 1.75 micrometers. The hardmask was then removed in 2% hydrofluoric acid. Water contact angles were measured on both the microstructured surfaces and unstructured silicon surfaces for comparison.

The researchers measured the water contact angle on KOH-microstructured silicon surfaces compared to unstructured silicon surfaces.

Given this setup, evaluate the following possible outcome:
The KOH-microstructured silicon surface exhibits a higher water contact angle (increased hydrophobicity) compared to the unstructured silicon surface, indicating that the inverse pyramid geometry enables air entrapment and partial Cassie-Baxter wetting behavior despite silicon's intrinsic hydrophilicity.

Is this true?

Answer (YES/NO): NO